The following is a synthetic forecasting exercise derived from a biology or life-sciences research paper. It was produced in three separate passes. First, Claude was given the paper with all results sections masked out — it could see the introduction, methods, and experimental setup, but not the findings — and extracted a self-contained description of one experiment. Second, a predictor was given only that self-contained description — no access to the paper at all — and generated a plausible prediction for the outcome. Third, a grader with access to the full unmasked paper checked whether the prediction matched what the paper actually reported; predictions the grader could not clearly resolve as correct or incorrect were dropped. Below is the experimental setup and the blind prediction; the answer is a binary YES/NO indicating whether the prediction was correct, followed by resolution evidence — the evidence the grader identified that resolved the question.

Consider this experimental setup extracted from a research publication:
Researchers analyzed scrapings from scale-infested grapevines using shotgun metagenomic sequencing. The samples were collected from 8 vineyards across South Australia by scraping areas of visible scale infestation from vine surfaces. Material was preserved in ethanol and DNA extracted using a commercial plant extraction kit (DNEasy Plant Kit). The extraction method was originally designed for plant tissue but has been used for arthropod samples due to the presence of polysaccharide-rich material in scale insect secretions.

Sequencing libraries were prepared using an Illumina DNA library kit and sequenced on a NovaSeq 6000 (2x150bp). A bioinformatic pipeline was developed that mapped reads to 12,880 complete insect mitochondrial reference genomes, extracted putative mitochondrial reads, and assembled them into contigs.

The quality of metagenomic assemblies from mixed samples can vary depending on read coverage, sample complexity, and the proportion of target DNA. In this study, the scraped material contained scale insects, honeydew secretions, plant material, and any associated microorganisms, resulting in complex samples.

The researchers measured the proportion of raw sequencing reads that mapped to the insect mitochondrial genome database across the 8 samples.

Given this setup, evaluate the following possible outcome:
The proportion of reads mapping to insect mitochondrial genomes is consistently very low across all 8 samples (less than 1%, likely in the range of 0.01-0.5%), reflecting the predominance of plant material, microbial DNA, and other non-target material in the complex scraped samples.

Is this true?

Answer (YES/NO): NO